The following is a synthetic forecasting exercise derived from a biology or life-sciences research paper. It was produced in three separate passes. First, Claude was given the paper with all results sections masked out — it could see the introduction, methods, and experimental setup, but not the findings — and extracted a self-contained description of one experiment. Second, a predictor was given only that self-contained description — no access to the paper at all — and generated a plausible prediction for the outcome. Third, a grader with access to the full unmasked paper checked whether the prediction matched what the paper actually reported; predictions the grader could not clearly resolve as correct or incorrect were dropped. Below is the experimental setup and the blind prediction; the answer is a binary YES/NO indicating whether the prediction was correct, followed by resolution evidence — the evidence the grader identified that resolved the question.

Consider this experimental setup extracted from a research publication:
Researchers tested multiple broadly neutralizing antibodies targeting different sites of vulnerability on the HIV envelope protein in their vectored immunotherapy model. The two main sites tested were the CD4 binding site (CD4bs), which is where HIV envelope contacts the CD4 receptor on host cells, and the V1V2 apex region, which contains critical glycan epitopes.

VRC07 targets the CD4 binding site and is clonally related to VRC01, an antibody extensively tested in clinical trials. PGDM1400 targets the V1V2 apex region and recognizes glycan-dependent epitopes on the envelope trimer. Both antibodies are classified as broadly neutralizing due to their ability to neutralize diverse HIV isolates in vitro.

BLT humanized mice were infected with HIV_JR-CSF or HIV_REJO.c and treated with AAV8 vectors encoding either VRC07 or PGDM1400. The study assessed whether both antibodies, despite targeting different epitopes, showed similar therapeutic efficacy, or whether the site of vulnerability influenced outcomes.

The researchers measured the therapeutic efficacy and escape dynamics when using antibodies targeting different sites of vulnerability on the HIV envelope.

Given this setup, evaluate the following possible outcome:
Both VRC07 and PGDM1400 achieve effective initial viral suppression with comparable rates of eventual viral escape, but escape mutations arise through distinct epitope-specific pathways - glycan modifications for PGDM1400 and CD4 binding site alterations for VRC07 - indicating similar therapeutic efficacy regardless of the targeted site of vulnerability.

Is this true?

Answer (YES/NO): NO